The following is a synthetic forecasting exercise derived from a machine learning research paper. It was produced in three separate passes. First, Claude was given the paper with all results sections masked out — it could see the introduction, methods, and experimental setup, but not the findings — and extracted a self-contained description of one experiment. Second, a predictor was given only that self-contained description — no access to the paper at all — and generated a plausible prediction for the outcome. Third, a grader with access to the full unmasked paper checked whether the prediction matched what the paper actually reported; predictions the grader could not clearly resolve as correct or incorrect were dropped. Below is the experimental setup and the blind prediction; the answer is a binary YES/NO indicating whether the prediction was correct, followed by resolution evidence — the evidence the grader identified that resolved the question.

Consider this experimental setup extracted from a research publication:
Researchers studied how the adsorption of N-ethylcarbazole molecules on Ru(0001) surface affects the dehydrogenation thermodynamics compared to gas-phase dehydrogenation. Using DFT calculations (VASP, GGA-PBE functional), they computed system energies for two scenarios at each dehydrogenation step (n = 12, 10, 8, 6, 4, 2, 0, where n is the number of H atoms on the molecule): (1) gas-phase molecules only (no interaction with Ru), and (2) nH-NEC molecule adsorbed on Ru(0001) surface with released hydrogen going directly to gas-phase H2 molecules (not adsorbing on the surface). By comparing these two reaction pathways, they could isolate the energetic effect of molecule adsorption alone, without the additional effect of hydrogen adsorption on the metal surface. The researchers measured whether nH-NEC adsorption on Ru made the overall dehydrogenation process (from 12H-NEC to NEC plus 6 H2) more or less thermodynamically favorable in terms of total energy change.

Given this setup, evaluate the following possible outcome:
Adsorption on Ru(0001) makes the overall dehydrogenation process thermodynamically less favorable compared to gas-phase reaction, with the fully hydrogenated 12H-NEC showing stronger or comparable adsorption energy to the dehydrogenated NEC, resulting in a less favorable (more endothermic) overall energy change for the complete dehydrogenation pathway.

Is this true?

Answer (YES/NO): NO